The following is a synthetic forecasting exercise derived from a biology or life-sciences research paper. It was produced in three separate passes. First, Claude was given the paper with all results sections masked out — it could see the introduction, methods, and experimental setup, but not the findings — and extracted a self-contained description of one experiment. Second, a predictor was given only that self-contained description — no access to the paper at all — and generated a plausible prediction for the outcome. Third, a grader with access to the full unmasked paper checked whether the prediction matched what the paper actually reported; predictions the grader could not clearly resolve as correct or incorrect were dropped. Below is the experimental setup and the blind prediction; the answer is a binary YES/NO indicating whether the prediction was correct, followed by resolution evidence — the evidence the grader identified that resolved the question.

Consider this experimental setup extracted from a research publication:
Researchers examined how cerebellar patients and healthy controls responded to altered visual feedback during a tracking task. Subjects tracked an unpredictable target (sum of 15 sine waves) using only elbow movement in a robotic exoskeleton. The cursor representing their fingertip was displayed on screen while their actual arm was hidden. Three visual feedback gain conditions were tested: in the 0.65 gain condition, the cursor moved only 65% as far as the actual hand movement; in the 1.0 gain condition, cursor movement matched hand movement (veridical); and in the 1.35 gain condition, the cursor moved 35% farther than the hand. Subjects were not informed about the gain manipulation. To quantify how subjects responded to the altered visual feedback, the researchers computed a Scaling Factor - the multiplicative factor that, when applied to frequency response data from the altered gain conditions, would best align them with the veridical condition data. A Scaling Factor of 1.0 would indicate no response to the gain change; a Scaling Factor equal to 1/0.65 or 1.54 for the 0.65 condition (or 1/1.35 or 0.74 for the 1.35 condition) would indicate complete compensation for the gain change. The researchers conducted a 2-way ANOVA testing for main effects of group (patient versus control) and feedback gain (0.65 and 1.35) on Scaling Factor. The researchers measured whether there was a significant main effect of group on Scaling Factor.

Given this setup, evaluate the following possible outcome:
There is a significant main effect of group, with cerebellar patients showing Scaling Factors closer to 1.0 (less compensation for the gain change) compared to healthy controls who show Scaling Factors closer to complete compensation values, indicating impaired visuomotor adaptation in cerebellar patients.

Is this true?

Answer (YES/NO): NO